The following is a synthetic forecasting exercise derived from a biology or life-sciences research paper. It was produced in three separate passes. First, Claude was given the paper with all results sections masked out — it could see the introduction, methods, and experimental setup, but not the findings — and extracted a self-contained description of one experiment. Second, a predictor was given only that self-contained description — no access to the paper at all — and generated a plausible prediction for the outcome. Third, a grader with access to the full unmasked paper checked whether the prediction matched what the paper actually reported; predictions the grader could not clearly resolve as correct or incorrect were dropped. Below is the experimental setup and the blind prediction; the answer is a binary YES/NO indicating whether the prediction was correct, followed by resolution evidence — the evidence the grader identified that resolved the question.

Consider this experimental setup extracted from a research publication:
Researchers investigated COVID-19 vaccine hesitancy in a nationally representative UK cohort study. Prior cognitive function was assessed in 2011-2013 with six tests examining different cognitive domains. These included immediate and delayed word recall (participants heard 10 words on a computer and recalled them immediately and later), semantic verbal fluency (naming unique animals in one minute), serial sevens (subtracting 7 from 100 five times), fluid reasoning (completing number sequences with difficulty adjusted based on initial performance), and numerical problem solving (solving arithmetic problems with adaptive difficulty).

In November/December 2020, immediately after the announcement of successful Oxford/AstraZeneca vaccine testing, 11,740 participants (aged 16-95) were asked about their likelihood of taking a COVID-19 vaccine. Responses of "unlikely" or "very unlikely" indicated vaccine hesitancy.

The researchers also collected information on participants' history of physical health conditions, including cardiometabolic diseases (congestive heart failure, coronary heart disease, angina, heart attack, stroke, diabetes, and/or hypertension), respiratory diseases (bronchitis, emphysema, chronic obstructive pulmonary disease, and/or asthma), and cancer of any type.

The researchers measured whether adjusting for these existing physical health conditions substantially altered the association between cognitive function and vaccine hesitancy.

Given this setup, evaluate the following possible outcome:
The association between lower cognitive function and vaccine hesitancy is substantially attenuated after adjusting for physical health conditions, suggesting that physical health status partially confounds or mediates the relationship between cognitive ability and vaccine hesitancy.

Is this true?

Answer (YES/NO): NO